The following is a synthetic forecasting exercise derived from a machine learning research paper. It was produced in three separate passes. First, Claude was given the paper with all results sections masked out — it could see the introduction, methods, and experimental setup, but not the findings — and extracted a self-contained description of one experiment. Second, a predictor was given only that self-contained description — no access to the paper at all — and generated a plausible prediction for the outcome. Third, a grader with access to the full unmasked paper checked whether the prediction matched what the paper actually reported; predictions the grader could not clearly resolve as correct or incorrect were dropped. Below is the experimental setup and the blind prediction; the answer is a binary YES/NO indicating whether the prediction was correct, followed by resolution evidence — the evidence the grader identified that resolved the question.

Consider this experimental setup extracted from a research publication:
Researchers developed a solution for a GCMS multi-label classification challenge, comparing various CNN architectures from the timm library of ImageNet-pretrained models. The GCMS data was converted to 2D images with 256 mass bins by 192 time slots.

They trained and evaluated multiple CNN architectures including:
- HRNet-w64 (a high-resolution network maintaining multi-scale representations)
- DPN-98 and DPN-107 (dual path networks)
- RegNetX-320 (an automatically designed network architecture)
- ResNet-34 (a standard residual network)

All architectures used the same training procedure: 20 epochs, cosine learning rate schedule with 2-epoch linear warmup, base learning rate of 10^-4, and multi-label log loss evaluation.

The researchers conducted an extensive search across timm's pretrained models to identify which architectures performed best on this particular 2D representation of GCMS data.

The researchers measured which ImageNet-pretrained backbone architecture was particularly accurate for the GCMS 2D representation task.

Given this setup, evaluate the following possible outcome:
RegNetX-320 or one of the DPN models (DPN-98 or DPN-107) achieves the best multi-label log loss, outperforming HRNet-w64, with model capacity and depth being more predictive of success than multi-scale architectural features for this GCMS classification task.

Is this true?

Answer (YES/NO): NO